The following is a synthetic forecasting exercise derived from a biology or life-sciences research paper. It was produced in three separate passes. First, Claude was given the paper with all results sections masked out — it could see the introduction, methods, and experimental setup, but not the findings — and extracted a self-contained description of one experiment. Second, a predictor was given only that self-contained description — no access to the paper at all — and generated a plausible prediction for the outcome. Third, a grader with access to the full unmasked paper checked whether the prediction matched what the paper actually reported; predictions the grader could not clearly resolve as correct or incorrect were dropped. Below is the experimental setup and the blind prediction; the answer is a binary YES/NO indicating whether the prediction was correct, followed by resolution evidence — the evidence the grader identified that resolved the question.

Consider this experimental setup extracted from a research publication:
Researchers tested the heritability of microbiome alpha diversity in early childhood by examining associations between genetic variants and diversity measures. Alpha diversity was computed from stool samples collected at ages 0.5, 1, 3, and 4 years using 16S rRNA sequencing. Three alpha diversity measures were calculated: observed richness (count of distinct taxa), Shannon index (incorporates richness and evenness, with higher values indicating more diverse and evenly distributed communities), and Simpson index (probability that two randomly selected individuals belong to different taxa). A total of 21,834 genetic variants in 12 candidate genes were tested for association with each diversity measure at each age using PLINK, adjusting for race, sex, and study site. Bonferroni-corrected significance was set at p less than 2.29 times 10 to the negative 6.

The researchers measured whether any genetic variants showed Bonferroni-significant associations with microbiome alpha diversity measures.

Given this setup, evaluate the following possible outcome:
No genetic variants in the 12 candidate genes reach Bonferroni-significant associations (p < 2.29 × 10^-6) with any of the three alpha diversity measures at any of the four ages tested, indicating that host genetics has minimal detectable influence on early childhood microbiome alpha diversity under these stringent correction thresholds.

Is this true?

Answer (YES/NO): NO